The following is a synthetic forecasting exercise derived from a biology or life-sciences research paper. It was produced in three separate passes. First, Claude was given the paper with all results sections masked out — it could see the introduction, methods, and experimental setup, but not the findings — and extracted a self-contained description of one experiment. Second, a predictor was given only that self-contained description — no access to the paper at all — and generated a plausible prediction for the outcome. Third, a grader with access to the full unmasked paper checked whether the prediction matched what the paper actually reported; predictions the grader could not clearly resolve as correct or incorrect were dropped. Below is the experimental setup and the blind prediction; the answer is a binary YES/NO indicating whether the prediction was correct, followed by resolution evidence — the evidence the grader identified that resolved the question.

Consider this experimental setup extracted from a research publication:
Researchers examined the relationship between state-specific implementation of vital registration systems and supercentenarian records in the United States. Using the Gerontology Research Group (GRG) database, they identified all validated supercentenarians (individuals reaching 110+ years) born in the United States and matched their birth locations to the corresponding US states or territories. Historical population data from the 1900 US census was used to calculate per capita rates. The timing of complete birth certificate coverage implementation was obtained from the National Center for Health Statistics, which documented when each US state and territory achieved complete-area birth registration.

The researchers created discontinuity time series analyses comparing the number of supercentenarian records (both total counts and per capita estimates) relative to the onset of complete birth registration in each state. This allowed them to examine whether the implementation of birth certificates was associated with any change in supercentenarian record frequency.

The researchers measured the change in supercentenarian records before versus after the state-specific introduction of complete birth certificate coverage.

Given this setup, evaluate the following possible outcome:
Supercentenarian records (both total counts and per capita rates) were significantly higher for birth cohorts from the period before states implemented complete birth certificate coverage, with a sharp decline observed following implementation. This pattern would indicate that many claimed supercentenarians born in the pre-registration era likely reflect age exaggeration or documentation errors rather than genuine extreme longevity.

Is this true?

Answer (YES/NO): YES